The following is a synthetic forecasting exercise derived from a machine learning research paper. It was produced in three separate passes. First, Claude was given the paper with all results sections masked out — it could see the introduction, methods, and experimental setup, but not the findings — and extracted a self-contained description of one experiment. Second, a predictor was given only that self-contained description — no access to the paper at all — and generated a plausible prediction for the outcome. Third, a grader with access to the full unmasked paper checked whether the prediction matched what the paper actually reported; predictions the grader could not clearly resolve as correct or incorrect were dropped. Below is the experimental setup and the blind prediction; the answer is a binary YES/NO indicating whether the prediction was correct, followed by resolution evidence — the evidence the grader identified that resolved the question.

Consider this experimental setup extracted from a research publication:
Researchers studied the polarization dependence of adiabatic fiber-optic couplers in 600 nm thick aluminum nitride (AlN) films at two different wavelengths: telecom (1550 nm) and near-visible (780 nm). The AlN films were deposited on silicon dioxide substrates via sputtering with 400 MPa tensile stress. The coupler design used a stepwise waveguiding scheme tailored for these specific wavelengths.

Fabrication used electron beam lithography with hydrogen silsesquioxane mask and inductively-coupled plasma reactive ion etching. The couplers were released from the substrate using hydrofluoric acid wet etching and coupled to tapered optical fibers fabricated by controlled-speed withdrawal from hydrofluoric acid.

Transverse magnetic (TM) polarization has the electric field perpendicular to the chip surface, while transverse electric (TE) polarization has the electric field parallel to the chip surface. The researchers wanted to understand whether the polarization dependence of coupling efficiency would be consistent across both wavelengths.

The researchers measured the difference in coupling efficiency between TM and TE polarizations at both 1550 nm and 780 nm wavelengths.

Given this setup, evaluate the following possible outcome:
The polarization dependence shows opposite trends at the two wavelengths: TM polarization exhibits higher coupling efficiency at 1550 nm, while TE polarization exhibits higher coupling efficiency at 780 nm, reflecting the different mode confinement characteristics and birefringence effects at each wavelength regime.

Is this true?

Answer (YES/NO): NO